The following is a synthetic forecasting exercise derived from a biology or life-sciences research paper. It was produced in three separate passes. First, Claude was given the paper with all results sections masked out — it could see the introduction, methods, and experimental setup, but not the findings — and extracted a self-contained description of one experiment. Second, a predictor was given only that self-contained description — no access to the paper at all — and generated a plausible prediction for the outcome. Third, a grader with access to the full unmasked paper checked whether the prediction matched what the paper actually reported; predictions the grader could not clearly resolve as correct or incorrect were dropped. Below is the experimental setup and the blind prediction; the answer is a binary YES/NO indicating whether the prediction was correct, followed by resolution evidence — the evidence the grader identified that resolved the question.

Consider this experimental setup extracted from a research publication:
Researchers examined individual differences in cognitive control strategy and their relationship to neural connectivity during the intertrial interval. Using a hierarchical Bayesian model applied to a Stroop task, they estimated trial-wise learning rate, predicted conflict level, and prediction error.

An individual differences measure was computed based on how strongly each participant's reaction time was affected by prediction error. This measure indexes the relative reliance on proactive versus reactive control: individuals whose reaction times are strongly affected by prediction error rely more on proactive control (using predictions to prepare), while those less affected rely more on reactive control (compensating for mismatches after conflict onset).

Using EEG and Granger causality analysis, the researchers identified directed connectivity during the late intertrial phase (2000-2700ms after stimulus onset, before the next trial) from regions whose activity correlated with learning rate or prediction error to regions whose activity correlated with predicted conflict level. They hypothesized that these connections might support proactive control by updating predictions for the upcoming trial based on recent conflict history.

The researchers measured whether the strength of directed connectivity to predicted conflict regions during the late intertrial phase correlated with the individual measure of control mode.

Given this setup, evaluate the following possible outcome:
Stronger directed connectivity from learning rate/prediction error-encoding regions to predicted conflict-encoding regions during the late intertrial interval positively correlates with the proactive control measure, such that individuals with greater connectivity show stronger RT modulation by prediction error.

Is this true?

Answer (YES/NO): YES